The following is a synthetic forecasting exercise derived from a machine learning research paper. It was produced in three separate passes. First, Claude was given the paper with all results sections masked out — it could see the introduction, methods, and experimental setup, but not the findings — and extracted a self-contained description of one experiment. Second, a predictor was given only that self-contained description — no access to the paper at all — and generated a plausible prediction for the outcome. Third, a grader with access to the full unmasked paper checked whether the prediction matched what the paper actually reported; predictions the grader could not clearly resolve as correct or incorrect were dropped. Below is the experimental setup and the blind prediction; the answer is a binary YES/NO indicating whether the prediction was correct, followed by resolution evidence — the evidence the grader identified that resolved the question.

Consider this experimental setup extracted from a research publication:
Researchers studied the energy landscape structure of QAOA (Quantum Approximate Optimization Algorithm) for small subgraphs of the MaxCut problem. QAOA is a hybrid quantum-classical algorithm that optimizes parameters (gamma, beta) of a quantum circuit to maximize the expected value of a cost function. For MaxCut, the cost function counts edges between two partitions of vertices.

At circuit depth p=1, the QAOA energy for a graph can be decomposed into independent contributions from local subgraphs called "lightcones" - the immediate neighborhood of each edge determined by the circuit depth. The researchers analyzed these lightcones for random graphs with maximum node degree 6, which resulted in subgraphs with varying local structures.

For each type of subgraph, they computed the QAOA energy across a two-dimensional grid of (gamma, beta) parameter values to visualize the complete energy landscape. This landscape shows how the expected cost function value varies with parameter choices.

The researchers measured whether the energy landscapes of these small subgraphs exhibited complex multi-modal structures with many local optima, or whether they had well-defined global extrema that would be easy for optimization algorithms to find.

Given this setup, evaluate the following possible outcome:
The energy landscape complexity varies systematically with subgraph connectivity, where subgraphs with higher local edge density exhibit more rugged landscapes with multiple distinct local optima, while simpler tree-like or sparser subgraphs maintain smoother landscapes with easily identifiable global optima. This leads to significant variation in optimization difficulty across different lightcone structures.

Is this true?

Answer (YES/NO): NO